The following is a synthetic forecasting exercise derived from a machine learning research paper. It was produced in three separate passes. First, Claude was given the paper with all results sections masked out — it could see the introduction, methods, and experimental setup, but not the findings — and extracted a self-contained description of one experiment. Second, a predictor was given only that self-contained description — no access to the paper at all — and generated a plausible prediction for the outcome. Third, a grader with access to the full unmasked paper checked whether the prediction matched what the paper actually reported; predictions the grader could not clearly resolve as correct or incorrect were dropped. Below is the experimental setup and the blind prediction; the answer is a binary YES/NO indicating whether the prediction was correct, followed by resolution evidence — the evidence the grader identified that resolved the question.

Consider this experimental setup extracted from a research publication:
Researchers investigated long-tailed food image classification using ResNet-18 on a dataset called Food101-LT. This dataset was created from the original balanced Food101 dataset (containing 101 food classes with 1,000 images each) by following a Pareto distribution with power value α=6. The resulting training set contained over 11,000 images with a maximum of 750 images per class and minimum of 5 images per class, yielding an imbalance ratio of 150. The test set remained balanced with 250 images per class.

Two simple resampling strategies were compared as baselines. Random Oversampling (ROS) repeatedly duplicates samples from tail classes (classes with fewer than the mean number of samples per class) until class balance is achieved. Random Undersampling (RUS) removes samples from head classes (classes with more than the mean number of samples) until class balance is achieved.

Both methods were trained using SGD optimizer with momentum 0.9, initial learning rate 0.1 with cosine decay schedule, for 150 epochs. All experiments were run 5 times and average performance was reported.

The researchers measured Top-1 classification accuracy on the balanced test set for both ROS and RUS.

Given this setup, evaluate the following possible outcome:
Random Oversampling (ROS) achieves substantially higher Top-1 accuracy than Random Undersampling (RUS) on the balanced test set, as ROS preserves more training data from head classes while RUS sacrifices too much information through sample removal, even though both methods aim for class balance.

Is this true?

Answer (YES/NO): NO